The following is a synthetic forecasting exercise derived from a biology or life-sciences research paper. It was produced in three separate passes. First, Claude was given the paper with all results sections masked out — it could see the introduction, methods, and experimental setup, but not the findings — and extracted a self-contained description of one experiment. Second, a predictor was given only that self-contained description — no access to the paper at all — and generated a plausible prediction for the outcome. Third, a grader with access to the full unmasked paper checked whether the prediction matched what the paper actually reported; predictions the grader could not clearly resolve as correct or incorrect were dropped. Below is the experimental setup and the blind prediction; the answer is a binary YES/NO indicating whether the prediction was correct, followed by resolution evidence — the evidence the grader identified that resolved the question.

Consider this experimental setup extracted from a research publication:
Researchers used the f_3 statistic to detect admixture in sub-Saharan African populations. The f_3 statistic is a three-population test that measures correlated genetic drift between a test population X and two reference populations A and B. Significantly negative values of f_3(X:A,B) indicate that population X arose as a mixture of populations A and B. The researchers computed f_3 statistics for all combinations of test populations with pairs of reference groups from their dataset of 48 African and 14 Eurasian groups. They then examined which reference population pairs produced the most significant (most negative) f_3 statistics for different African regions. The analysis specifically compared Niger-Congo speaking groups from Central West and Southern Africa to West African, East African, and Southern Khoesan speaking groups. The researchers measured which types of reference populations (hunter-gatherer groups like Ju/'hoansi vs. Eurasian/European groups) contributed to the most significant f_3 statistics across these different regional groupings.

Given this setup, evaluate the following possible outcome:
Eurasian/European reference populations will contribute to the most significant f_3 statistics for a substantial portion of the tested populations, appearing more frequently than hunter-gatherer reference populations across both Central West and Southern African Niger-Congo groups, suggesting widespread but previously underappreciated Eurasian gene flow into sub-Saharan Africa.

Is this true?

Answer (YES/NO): NO